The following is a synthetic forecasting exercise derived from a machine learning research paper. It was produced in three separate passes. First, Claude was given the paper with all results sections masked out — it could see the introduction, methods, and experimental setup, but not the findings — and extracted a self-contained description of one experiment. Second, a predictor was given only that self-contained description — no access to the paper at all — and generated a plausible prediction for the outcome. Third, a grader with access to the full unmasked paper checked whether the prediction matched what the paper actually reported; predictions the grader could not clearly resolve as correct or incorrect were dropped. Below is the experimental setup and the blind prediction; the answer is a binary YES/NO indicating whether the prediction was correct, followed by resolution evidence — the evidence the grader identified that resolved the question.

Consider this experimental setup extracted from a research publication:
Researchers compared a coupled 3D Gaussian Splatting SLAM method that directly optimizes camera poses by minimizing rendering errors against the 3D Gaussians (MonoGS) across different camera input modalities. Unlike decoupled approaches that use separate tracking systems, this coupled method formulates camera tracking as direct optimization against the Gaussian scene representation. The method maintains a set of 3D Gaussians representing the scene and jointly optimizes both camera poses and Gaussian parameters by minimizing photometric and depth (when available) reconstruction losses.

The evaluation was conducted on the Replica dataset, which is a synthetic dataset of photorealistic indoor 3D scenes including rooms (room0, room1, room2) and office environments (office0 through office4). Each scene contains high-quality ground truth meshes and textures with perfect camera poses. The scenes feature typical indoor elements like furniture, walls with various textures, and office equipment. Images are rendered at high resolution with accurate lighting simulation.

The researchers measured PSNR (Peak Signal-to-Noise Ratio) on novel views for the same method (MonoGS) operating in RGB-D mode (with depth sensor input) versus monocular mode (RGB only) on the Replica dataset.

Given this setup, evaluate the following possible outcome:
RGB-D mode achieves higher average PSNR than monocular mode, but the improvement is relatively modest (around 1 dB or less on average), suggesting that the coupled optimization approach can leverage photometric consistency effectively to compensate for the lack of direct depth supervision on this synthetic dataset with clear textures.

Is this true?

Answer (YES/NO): NO